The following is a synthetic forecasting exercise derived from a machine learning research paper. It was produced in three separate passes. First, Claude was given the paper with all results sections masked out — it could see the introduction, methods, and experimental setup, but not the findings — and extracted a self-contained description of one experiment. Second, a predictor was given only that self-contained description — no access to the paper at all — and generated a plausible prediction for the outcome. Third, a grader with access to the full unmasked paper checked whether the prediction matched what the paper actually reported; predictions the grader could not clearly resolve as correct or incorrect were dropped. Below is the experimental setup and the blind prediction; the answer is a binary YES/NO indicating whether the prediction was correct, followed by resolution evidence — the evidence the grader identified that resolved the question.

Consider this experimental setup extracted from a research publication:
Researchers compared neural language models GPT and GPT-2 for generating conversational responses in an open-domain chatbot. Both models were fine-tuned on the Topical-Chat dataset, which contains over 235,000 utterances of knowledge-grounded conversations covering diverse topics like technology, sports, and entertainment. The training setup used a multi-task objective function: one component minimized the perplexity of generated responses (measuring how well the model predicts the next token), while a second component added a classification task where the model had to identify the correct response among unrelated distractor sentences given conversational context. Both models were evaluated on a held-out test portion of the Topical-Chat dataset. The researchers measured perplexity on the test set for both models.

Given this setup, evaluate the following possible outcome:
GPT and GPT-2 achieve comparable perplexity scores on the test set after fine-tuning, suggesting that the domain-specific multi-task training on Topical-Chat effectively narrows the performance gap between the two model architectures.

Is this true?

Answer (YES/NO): NO